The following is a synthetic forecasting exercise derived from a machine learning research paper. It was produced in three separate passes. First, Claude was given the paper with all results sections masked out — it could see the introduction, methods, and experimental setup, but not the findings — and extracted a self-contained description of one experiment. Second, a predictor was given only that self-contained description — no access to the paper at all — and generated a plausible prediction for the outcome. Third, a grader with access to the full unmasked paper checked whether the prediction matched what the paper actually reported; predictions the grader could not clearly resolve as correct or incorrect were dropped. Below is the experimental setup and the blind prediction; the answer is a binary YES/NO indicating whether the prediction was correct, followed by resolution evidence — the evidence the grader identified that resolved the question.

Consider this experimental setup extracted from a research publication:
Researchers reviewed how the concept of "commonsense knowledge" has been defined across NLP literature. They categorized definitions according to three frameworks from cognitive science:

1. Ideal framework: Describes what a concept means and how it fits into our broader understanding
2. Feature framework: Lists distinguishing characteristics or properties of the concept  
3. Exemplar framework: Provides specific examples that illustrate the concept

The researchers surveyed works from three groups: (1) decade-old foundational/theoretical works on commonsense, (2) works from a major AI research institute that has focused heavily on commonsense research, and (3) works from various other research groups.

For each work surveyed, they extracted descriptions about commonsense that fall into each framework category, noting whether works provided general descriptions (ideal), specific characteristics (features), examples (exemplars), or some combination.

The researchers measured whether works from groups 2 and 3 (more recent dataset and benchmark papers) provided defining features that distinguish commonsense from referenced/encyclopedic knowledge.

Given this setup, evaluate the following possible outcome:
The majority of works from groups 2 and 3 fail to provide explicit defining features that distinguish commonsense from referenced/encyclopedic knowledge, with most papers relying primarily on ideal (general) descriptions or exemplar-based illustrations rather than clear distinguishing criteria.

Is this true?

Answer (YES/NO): YES